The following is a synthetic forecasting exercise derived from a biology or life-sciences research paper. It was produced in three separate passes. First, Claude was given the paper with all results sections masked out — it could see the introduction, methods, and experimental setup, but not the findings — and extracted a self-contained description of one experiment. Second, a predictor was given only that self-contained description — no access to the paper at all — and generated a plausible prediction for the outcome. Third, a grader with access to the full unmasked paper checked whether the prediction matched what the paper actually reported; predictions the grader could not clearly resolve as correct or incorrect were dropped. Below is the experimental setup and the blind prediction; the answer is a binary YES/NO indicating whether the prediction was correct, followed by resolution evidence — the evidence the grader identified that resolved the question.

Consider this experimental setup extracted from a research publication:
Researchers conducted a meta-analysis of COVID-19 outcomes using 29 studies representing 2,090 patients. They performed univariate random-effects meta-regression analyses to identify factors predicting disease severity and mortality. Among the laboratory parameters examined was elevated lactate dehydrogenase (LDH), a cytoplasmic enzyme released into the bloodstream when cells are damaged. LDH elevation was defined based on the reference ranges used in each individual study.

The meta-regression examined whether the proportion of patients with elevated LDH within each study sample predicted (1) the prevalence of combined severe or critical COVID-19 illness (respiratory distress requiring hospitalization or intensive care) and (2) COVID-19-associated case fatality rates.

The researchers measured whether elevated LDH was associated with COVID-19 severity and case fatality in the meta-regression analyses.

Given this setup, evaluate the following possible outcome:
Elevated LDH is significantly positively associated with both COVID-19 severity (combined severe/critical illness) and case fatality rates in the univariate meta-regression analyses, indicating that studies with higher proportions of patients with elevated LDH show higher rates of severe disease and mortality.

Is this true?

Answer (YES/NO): YES